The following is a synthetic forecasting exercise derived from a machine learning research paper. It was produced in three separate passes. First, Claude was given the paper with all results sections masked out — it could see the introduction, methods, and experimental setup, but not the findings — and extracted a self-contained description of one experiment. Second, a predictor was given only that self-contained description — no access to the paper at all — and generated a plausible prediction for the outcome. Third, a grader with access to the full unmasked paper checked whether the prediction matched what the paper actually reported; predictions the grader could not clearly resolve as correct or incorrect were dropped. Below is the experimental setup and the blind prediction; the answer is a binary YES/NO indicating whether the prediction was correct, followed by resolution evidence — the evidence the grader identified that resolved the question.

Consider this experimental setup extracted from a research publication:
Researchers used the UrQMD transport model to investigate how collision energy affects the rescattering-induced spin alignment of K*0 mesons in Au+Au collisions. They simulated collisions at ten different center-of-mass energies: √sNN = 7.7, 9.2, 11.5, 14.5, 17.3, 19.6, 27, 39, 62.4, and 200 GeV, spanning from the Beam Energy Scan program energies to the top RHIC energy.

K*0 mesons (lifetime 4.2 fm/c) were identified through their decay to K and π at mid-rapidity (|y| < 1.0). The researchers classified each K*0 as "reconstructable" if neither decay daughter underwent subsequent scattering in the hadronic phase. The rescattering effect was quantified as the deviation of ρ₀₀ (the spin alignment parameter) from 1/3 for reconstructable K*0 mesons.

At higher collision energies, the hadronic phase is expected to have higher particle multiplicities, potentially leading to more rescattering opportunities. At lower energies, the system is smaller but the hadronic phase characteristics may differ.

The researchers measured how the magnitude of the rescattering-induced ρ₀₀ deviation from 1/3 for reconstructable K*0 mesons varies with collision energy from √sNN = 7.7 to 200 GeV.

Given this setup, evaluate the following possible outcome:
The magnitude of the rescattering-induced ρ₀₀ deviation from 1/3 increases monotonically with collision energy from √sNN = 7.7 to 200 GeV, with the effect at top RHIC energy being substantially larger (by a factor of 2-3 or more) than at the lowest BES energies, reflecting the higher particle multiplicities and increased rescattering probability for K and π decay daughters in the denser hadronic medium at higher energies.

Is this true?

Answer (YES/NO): YES